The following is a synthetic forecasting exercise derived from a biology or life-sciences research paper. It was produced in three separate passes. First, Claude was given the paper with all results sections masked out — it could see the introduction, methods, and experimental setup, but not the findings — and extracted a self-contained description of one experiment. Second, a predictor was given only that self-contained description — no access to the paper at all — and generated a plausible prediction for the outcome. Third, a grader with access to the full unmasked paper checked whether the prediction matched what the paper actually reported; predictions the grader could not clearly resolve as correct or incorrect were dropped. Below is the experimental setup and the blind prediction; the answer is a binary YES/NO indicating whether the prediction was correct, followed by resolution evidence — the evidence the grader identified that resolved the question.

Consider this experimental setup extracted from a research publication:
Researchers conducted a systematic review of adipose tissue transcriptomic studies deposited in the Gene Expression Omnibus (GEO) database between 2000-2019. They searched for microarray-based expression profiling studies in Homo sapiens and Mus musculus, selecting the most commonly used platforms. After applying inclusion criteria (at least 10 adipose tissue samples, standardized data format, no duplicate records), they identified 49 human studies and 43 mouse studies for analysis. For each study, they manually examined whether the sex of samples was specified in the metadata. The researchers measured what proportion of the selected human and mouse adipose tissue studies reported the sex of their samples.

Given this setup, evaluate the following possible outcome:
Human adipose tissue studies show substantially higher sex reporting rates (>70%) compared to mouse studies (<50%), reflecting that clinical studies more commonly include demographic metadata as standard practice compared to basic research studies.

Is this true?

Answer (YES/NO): NO